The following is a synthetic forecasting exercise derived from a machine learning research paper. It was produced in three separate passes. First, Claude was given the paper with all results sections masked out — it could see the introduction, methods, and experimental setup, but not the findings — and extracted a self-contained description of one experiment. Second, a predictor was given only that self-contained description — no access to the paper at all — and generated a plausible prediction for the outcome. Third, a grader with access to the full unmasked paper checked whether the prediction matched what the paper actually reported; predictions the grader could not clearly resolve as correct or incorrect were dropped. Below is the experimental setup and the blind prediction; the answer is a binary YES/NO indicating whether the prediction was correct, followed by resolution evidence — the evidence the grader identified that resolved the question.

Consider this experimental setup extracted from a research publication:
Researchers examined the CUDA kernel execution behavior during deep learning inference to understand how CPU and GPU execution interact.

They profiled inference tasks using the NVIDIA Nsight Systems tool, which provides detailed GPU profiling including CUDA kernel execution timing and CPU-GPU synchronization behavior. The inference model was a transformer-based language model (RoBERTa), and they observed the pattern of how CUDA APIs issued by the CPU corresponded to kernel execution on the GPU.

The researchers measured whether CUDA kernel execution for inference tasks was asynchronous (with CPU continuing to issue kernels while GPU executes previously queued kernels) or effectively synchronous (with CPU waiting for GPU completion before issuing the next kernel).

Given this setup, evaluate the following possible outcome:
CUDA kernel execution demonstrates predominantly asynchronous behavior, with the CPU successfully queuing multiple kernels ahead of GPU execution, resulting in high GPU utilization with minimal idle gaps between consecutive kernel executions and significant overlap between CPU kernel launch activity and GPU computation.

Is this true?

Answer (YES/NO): NO